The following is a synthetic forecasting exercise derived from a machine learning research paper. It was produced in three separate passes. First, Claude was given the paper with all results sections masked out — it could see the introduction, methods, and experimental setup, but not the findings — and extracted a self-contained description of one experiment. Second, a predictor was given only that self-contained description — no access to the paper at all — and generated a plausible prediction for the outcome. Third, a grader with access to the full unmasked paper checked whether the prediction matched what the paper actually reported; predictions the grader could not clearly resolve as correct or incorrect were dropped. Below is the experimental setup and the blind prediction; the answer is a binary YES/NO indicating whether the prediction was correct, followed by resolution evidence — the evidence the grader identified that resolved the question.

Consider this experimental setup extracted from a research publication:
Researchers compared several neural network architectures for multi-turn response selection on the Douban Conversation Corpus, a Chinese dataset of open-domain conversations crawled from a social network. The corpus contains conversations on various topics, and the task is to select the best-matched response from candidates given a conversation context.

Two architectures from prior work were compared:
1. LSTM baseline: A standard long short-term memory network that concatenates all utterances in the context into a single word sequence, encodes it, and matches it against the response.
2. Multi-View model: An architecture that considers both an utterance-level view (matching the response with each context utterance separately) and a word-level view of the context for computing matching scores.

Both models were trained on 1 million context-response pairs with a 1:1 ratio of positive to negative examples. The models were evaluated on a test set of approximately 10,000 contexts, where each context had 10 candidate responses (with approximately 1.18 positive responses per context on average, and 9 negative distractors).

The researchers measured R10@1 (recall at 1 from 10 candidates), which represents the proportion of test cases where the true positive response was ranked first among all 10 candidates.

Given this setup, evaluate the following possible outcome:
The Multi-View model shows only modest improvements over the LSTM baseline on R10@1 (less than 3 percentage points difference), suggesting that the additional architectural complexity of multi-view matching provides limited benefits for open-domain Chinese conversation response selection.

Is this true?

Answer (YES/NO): YES